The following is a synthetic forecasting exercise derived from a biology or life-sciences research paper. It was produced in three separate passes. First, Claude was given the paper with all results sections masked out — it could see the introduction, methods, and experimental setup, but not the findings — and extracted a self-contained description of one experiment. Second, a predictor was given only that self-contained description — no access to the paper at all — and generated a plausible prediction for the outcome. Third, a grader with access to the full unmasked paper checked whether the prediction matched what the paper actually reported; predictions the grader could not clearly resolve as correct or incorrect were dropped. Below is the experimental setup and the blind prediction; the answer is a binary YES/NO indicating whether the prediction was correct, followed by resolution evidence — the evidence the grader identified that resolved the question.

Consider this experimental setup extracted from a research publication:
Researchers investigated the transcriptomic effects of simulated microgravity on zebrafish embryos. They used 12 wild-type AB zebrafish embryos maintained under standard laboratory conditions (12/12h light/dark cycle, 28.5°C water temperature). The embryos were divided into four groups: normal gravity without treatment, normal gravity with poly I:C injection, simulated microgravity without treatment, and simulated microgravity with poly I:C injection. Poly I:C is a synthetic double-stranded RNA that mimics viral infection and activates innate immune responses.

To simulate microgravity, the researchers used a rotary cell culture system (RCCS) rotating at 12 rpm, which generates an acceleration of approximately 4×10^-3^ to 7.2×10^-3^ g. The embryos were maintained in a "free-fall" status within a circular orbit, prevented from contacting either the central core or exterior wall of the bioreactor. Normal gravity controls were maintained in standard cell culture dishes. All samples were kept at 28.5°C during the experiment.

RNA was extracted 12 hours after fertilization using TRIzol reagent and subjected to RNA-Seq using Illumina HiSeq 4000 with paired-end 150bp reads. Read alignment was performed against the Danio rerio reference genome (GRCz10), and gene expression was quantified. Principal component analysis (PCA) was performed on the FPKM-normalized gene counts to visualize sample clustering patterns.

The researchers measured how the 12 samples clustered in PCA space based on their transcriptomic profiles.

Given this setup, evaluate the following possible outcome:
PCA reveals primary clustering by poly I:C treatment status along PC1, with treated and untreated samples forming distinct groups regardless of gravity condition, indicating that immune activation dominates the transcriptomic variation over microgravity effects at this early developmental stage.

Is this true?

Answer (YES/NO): NO